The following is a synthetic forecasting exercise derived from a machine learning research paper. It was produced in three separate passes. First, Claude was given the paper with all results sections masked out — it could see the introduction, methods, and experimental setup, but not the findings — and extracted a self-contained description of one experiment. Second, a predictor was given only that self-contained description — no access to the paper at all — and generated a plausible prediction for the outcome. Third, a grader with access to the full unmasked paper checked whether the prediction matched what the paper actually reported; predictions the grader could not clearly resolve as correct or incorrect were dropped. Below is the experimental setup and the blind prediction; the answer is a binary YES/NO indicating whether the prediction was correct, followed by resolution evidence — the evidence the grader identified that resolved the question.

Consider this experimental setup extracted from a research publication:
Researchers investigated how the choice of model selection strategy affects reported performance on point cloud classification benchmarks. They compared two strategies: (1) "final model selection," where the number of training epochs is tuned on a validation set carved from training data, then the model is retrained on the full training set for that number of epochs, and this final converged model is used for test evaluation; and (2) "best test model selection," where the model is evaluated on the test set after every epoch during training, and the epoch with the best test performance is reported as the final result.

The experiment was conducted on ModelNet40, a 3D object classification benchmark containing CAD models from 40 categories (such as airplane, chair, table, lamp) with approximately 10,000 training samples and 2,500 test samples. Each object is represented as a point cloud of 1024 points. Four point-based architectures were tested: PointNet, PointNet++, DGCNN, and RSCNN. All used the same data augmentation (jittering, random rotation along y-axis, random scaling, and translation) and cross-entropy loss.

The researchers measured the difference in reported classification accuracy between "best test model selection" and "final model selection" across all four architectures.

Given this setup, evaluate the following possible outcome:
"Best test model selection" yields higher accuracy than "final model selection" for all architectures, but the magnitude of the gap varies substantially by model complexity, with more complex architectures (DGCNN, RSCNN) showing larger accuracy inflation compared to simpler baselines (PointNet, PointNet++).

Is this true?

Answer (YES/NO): NO